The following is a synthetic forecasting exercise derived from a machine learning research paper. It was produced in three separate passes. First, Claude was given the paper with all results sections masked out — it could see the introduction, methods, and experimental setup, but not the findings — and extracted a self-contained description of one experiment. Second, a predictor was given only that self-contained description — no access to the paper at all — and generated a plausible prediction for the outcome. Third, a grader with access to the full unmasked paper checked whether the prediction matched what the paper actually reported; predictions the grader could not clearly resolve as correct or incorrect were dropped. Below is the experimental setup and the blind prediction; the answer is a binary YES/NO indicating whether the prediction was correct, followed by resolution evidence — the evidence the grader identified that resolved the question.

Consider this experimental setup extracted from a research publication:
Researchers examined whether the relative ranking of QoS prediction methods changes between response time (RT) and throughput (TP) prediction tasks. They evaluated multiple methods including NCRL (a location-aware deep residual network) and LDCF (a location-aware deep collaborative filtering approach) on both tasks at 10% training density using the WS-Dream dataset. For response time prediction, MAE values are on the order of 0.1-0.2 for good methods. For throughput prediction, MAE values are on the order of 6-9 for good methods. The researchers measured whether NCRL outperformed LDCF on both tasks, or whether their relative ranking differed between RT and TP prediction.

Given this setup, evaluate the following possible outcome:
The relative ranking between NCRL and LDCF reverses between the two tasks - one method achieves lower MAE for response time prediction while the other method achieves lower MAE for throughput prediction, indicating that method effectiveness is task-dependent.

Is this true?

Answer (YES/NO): NO